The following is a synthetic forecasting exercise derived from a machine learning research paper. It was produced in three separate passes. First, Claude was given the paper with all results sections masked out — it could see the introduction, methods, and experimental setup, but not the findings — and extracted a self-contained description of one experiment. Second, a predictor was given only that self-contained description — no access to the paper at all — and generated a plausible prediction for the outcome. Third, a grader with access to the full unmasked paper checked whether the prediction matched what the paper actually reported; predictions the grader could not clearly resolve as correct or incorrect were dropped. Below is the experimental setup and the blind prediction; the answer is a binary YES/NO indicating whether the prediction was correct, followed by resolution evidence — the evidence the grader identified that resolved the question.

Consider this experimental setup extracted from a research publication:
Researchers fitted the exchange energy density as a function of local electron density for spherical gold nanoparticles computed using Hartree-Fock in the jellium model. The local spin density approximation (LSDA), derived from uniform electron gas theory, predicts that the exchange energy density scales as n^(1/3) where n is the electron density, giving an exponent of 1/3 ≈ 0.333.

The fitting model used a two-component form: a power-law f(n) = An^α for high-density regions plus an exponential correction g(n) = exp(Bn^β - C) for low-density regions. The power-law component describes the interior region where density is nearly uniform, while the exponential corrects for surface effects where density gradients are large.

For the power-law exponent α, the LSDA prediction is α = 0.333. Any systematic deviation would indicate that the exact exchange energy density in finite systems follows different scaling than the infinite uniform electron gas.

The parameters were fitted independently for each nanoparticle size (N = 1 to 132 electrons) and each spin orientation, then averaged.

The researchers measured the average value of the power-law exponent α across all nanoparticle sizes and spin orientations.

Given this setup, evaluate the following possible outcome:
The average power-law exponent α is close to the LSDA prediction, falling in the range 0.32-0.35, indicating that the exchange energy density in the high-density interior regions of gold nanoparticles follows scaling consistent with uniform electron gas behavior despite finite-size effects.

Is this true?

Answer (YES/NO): YES